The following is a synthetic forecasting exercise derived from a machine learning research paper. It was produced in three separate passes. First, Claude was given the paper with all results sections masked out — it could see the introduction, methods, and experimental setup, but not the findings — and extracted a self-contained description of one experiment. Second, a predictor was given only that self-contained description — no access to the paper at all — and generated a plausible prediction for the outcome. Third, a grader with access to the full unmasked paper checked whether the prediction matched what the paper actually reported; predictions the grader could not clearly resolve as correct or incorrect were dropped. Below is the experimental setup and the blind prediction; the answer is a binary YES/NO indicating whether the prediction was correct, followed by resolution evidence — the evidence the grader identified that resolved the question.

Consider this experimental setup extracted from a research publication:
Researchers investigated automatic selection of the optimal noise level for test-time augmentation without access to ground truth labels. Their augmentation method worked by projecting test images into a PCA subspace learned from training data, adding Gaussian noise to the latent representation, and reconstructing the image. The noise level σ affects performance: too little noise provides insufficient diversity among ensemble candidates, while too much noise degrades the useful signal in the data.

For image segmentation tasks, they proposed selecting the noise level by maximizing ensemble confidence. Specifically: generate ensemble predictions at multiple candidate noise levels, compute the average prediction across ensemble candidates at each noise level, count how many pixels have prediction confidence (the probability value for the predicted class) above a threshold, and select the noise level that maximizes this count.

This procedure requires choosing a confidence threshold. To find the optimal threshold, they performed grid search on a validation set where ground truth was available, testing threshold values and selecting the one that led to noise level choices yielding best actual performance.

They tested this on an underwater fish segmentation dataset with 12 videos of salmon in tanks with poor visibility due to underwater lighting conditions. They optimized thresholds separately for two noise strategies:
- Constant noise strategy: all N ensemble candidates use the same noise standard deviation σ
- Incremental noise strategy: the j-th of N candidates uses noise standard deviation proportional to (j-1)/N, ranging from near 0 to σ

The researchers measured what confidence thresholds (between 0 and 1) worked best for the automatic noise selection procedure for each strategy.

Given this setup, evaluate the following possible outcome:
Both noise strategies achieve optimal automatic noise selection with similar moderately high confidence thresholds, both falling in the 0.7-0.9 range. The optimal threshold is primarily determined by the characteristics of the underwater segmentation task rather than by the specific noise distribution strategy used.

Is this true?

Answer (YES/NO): YES